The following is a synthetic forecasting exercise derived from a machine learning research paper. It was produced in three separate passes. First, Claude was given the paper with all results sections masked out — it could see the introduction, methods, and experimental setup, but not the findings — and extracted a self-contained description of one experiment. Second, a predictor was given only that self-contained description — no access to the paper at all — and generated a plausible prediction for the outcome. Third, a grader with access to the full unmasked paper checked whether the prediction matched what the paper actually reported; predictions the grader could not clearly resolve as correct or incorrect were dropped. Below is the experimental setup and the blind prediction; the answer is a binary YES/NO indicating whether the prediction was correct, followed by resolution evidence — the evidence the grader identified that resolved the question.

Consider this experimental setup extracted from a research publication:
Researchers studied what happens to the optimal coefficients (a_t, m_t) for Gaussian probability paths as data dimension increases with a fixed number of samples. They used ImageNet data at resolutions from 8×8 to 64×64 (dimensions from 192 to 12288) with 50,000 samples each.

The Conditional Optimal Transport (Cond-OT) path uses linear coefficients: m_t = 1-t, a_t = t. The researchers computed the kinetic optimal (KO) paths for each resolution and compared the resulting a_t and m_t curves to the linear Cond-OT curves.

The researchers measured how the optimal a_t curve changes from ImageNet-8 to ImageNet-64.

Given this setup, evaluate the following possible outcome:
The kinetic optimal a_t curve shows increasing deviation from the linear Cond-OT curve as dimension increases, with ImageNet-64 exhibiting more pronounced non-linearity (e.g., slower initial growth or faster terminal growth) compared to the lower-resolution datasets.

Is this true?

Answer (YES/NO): NO